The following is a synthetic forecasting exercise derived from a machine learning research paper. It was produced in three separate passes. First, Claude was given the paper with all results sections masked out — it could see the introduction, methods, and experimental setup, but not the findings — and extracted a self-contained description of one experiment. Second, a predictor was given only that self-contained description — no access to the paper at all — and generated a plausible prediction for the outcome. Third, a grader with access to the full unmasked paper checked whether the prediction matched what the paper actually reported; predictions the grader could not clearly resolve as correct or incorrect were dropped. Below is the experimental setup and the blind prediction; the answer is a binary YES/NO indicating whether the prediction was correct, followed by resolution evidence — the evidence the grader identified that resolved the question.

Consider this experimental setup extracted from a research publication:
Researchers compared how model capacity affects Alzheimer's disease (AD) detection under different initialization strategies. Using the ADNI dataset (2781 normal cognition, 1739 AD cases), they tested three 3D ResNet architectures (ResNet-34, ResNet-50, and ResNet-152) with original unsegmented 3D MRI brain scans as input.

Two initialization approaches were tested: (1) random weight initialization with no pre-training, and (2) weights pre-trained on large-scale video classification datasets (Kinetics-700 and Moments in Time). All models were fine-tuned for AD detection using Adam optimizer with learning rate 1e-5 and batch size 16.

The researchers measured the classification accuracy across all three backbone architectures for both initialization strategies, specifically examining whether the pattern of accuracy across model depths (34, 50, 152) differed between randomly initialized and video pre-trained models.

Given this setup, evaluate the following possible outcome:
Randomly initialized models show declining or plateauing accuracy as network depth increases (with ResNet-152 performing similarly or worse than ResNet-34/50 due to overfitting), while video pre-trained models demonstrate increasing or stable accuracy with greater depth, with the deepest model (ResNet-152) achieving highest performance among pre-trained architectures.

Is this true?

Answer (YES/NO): NO